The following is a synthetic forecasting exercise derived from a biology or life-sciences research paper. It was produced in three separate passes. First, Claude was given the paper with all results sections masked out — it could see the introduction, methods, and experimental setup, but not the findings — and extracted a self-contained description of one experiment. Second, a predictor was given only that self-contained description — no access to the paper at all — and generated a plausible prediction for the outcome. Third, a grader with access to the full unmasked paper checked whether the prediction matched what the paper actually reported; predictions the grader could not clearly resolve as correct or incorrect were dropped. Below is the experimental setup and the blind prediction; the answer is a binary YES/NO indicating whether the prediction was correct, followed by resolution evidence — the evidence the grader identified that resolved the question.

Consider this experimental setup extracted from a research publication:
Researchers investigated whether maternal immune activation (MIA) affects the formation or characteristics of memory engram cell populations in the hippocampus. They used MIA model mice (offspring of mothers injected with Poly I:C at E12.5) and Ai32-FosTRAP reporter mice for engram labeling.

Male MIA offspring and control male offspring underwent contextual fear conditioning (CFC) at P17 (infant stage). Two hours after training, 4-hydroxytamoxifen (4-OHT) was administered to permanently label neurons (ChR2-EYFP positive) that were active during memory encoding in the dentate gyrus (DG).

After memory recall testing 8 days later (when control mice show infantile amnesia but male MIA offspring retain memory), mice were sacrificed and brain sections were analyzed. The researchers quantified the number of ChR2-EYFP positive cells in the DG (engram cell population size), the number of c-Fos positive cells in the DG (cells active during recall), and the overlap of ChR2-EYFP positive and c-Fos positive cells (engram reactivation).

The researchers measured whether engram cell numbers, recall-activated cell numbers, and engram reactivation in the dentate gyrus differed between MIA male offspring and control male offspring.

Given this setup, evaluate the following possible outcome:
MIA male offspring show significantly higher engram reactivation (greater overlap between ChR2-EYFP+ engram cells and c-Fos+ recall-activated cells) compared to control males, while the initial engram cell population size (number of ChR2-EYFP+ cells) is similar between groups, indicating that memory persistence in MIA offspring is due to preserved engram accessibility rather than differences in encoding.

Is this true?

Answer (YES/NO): NO